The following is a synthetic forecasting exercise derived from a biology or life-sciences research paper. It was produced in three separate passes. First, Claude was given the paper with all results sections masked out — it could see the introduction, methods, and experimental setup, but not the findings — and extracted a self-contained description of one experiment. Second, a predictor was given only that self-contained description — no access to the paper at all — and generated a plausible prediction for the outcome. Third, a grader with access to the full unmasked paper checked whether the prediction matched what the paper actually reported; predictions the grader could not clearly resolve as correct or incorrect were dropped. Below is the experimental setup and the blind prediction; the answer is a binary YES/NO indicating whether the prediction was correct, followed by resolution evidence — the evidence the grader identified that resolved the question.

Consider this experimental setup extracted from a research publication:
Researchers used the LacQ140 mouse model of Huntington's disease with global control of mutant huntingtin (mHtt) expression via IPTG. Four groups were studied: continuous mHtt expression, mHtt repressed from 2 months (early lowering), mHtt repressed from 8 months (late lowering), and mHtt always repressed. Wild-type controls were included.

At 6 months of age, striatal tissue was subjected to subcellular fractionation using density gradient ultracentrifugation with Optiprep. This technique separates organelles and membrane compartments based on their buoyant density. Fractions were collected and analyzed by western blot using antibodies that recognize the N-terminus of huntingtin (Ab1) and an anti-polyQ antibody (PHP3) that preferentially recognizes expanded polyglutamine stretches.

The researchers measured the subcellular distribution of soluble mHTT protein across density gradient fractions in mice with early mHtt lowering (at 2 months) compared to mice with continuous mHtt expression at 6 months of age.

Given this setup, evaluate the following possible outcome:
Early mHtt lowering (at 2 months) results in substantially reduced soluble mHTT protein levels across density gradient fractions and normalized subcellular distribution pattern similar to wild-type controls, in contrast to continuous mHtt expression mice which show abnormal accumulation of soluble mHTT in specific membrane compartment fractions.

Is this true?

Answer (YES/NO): NO